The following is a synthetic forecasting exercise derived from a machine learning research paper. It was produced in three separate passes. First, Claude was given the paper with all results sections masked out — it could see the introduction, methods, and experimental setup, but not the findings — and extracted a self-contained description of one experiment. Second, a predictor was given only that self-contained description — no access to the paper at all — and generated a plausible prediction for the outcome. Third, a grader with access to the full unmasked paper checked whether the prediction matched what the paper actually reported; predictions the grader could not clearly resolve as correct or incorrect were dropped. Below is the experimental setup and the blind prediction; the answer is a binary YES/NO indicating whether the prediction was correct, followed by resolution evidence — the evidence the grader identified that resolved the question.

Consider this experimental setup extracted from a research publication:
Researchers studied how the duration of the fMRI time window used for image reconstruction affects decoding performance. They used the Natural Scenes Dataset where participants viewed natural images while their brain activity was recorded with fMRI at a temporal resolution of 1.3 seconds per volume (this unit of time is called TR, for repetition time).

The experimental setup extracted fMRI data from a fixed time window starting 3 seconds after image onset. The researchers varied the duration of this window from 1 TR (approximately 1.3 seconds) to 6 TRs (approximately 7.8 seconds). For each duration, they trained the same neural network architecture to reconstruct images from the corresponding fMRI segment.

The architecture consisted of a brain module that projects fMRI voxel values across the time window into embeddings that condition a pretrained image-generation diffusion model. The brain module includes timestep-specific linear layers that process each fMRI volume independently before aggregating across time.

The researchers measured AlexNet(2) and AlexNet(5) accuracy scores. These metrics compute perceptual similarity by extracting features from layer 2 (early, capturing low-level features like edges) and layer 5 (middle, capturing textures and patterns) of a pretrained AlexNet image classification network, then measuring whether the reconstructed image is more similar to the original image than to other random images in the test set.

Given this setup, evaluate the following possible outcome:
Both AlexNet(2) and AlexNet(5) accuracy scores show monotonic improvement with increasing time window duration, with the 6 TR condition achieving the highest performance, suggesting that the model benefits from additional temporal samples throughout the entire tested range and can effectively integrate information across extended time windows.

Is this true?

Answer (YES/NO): NO